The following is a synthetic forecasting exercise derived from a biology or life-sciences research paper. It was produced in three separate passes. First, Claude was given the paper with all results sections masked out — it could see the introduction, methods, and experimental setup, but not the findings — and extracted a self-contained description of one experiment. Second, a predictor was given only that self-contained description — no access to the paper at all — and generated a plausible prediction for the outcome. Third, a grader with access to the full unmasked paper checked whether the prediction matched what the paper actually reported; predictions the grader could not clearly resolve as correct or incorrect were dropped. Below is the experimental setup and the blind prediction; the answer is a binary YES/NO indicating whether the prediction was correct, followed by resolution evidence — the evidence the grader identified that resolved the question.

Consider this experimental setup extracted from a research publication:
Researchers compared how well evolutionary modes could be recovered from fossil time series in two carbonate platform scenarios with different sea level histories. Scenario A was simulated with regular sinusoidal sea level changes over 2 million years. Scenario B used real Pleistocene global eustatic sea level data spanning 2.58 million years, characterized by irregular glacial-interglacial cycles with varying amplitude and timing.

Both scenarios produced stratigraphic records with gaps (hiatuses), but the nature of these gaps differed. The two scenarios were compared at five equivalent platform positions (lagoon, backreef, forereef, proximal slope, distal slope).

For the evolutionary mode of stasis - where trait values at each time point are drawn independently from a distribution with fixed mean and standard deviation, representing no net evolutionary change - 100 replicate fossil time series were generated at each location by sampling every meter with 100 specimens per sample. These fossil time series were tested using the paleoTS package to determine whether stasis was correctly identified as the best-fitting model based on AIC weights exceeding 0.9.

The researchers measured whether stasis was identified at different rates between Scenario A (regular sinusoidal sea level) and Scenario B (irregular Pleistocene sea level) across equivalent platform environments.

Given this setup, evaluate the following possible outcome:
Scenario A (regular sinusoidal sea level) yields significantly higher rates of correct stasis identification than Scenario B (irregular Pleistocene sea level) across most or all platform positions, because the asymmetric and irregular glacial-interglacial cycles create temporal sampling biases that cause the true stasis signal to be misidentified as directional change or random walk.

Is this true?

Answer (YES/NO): NO